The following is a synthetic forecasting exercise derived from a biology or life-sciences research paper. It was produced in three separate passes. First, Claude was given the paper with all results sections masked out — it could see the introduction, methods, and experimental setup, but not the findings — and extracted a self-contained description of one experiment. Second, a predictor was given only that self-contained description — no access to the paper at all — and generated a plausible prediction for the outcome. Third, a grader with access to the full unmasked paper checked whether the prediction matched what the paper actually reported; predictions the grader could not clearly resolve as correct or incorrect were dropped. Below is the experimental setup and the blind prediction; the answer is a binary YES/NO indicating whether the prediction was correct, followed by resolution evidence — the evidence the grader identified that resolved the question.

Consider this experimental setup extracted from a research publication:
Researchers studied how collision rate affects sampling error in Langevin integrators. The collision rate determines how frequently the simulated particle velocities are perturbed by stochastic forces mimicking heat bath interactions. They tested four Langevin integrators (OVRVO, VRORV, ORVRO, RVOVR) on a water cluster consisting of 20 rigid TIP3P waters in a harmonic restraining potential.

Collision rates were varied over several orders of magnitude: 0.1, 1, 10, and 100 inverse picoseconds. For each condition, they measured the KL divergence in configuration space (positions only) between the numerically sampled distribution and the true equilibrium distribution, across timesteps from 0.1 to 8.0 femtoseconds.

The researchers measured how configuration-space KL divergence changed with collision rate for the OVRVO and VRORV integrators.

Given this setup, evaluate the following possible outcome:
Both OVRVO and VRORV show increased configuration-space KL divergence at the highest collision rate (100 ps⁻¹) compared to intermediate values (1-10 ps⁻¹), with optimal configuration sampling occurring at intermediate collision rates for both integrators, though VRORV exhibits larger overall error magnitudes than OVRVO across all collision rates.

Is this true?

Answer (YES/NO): NO